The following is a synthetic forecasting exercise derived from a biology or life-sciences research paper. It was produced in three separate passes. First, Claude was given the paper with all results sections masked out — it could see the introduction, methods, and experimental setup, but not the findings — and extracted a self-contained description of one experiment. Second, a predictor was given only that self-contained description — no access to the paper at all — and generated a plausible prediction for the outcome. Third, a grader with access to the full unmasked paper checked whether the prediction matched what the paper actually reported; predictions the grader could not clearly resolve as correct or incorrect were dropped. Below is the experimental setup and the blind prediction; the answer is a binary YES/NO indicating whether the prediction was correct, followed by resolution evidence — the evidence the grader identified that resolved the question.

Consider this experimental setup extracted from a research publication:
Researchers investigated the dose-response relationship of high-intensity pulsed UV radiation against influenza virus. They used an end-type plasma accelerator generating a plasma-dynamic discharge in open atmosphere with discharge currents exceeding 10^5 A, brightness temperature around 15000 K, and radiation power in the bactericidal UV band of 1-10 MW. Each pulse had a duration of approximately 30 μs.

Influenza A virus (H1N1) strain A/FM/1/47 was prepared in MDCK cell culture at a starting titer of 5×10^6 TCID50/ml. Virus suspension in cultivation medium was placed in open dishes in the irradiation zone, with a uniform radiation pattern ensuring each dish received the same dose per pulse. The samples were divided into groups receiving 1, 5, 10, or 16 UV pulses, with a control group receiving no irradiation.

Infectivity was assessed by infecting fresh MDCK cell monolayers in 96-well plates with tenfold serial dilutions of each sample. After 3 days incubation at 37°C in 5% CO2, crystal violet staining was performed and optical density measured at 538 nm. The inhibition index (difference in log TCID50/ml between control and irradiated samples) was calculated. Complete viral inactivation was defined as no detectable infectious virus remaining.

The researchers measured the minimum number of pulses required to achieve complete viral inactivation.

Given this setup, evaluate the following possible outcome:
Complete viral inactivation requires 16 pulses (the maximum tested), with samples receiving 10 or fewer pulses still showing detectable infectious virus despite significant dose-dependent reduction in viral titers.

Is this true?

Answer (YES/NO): NO